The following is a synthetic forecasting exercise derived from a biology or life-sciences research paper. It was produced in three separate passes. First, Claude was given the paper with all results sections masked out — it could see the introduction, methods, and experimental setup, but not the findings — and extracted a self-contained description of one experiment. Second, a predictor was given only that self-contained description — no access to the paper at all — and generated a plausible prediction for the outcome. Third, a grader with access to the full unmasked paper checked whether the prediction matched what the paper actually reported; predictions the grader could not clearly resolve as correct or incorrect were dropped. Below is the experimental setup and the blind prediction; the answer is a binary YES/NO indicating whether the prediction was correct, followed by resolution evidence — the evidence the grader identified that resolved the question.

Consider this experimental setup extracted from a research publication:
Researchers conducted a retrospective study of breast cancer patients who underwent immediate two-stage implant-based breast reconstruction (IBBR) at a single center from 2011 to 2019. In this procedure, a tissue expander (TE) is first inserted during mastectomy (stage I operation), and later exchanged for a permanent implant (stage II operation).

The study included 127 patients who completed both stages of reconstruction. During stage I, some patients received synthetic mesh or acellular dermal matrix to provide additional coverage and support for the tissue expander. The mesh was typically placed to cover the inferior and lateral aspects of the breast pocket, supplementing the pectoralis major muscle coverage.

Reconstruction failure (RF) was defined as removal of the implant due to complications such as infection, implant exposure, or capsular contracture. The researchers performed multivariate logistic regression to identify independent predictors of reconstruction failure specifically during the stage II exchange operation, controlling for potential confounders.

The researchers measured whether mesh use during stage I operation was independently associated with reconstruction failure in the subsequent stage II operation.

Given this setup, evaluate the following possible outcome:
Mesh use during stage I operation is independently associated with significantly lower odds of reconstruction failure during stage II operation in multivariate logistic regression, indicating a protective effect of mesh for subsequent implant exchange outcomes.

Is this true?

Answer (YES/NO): NO